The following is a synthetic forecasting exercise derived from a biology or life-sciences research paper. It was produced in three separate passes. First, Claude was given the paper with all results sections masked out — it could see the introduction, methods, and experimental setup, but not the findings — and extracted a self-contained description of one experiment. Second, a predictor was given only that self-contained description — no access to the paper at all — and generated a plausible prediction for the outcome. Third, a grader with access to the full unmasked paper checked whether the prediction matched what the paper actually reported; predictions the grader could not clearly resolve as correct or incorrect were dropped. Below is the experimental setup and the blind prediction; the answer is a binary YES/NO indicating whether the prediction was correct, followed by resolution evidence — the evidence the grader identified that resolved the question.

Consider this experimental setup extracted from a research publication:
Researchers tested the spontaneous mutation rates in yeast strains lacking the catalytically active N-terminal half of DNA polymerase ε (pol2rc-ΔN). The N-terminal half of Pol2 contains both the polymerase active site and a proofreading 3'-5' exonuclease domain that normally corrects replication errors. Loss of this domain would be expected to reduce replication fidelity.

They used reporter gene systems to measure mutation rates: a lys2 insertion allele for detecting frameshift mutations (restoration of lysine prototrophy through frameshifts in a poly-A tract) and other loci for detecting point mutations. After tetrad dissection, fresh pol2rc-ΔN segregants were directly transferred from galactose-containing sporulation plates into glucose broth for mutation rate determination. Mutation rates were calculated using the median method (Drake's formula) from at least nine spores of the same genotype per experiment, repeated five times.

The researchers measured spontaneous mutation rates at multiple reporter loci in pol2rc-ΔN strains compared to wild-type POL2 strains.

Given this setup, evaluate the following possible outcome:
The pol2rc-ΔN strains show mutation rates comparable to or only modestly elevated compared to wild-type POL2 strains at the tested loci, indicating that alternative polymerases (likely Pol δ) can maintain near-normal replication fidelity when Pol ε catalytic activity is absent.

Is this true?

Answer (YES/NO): NO